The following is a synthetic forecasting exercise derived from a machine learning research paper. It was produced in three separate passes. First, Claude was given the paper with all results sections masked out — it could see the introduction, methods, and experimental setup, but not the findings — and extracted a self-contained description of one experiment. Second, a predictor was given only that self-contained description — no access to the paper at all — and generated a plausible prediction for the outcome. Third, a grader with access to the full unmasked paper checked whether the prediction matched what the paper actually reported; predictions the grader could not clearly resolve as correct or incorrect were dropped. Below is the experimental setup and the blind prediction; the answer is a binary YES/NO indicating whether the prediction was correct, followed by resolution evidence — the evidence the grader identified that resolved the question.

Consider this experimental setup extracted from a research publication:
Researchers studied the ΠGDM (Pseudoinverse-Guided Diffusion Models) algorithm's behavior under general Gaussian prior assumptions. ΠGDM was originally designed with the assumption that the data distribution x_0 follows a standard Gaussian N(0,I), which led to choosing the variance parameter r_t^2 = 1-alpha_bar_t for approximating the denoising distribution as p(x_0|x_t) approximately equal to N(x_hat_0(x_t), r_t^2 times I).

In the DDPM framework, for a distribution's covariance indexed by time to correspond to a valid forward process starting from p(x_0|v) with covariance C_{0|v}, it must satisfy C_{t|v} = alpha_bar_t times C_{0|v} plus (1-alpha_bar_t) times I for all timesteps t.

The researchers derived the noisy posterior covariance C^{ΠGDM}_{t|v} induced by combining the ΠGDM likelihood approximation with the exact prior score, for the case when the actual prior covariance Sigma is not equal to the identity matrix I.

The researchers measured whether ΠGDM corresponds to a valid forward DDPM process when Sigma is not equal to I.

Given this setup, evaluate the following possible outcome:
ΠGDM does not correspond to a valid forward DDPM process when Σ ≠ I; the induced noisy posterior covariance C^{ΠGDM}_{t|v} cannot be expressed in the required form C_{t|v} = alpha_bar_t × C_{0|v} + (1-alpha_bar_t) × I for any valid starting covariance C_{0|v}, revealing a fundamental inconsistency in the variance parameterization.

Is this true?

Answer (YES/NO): YES